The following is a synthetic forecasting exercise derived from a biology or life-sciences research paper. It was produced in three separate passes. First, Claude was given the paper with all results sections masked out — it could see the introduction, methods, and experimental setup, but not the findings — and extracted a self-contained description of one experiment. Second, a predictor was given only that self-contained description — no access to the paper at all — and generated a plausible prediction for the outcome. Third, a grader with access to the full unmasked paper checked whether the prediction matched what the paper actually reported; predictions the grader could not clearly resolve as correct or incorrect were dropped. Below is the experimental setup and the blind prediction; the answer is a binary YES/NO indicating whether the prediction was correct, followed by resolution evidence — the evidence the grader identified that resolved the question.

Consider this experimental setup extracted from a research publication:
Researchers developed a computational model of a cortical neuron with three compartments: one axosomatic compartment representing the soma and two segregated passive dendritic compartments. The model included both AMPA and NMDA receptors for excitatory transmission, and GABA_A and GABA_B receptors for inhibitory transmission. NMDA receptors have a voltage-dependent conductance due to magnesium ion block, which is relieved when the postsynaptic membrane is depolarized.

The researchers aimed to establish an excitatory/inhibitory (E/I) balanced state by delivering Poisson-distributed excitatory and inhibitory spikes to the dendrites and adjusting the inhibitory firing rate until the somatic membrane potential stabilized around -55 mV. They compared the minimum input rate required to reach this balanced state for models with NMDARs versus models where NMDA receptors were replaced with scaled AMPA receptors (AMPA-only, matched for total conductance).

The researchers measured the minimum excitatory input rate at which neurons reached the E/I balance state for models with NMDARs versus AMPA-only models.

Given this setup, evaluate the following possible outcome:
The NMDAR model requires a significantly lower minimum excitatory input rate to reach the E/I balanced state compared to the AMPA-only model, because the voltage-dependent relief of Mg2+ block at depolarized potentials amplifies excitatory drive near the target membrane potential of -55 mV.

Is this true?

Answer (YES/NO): YES